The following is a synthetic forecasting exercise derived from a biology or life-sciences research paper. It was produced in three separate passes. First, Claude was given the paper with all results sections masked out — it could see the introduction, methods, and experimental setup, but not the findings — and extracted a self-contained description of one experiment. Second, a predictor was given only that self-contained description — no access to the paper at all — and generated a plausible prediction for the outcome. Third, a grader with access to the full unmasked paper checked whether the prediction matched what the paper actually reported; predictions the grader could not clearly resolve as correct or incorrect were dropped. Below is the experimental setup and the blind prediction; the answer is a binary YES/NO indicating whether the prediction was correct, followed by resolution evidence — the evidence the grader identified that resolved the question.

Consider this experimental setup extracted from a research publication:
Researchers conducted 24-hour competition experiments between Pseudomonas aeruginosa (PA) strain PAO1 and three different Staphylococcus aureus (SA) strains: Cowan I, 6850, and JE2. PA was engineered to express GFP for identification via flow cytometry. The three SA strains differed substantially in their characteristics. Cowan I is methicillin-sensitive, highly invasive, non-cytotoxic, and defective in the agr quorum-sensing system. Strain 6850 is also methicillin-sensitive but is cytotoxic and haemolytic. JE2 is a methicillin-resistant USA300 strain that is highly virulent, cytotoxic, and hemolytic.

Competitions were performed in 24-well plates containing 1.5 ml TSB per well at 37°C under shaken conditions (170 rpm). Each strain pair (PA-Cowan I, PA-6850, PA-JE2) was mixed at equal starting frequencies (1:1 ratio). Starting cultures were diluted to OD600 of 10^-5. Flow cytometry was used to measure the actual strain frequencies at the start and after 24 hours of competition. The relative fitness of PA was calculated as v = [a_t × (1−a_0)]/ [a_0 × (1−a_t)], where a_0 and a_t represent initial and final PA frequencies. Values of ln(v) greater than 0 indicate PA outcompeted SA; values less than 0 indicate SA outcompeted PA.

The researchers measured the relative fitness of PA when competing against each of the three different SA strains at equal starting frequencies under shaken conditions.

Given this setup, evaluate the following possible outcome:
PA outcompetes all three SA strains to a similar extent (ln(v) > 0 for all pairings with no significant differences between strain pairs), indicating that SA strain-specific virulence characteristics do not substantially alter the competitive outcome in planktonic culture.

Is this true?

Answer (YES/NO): NO